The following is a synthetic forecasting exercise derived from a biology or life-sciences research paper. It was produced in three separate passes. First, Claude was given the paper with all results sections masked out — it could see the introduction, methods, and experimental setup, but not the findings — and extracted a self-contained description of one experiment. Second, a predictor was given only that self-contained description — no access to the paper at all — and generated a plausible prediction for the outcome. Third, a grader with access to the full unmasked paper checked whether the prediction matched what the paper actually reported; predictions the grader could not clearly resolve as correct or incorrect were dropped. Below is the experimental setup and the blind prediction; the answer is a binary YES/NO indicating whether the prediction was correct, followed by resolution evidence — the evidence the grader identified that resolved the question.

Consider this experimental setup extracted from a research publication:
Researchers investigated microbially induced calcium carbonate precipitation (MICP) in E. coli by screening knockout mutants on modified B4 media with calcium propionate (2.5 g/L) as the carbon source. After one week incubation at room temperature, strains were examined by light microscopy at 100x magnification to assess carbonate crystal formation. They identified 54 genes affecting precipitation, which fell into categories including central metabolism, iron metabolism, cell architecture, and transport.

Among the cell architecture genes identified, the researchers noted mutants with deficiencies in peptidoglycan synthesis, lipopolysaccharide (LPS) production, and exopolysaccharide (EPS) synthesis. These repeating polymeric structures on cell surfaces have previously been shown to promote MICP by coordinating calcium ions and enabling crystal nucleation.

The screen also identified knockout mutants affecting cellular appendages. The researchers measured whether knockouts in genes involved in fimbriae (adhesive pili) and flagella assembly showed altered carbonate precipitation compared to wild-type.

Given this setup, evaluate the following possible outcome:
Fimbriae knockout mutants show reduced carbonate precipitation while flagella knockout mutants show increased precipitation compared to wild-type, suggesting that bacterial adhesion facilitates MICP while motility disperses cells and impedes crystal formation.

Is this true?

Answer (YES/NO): NO